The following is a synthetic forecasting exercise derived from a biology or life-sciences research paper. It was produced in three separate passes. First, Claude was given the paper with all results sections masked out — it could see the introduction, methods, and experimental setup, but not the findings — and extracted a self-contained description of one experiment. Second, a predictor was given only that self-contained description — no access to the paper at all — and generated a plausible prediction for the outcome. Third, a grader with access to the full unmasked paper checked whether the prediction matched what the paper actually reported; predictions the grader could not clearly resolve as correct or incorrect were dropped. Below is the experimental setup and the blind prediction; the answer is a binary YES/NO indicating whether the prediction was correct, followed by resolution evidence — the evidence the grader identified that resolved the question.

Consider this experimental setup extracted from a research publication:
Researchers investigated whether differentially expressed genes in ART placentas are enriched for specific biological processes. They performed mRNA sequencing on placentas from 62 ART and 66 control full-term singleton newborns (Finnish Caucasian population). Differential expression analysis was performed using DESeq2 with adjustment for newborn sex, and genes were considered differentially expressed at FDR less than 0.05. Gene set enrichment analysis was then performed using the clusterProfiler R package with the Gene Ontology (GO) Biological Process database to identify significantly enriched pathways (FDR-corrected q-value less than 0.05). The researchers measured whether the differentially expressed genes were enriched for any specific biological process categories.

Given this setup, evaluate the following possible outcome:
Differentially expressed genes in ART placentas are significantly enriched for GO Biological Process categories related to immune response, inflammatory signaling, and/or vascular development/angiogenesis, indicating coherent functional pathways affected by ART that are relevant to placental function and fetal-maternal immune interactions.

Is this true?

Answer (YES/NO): NO